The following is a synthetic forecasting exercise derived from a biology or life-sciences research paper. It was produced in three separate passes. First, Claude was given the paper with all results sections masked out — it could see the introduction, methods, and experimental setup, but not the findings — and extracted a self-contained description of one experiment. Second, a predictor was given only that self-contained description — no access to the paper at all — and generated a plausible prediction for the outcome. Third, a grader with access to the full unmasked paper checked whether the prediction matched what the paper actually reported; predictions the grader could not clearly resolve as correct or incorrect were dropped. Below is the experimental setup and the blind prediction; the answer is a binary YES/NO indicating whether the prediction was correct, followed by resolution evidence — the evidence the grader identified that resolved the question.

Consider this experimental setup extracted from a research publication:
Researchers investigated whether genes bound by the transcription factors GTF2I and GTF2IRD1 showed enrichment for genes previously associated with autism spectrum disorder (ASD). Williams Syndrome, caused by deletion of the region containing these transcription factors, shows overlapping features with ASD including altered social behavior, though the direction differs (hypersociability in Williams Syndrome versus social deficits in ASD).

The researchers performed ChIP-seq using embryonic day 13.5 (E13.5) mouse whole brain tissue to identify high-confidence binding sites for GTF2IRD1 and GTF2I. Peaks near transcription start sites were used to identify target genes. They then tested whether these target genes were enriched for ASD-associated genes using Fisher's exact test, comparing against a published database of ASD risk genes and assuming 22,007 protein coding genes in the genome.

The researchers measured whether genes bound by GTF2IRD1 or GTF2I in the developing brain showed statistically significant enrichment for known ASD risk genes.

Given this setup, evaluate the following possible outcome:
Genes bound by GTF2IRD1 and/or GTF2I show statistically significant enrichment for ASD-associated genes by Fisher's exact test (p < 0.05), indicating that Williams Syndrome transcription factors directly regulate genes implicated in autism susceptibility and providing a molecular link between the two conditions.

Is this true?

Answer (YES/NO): YES